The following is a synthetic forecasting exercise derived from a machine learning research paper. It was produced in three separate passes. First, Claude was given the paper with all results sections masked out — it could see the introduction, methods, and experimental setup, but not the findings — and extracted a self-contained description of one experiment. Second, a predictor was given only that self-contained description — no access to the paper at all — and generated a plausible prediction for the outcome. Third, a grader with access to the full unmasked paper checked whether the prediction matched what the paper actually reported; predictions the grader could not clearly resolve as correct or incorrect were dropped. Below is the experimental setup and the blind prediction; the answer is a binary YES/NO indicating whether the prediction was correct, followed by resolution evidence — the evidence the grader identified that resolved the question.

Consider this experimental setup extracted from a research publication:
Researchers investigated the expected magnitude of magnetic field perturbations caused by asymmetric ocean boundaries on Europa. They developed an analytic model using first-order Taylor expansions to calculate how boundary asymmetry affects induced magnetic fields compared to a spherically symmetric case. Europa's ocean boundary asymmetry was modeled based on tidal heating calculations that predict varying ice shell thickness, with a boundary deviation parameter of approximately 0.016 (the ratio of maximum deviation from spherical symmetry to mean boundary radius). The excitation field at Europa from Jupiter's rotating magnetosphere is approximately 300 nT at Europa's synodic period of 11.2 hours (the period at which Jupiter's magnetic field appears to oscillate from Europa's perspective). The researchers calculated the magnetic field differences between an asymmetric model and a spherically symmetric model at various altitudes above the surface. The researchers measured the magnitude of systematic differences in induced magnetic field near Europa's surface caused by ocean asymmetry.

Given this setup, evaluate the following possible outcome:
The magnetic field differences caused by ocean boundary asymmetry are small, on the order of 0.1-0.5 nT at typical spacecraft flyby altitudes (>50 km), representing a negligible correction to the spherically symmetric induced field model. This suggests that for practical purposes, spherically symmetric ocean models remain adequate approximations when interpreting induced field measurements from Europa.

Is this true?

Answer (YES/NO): NO